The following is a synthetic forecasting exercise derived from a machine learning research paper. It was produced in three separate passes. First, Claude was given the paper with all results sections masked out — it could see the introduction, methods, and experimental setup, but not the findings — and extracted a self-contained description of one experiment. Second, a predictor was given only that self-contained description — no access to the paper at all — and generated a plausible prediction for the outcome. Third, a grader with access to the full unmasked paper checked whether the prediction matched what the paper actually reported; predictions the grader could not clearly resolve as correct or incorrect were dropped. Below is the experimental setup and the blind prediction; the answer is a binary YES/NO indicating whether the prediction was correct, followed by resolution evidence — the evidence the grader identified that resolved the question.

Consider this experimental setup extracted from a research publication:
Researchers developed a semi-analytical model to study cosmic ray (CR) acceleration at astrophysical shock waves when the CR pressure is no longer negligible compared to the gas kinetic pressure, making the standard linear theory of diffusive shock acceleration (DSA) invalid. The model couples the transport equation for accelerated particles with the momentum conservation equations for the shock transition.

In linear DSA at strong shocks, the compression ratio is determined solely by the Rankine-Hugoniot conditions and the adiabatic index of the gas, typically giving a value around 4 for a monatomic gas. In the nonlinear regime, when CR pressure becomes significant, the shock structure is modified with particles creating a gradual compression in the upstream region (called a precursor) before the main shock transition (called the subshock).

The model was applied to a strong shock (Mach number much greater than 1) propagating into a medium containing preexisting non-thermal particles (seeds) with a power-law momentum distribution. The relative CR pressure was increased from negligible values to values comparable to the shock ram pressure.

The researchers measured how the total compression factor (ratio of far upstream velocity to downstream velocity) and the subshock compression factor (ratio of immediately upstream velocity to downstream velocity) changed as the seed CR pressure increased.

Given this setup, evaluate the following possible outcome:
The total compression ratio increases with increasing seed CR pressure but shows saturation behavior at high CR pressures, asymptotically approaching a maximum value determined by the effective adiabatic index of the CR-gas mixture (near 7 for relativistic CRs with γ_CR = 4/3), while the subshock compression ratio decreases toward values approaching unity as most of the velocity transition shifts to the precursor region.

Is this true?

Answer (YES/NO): NO